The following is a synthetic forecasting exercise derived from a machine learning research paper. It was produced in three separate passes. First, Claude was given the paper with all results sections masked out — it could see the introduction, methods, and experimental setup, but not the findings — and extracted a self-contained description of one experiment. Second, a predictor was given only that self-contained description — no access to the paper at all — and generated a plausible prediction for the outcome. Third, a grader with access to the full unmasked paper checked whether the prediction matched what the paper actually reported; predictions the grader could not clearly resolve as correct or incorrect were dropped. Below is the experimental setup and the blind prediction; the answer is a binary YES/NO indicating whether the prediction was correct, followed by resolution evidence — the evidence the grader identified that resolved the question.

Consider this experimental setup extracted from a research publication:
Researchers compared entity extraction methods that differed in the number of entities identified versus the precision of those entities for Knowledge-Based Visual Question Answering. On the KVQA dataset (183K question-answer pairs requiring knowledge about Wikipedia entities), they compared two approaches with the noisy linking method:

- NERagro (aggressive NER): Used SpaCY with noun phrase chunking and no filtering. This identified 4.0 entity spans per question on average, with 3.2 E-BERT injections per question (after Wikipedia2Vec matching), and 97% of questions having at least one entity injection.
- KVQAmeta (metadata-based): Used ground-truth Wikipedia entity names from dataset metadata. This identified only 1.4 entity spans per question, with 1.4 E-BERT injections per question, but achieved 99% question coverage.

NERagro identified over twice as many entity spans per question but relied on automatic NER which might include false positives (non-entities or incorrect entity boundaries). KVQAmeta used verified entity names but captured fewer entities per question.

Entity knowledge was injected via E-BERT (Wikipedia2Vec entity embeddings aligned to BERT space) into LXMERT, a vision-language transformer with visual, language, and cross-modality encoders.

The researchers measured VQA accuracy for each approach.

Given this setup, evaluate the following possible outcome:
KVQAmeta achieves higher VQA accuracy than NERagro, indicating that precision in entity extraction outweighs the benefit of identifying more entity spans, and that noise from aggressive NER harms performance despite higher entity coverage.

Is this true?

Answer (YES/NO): YES